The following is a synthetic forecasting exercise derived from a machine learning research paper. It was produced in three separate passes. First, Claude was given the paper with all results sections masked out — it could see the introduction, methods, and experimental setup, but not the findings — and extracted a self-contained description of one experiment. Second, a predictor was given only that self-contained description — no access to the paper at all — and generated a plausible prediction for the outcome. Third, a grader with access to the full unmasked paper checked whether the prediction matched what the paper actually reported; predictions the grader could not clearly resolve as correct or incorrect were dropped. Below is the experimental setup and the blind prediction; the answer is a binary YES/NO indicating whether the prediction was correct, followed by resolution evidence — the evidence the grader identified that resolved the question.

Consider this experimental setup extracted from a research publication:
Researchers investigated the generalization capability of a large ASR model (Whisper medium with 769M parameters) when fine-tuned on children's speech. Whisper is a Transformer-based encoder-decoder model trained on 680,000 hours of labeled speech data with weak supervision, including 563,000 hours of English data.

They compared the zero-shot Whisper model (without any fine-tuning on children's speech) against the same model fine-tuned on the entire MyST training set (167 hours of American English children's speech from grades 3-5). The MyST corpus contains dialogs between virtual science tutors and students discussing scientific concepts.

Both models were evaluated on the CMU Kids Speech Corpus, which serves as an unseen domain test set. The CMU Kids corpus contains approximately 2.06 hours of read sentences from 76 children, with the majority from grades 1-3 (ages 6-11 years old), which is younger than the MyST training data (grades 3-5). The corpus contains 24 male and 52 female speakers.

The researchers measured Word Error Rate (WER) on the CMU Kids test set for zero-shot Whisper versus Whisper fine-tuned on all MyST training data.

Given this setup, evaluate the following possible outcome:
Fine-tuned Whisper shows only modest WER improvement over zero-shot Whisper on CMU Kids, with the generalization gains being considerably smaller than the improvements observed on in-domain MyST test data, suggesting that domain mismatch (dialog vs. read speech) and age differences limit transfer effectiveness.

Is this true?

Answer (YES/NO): NO